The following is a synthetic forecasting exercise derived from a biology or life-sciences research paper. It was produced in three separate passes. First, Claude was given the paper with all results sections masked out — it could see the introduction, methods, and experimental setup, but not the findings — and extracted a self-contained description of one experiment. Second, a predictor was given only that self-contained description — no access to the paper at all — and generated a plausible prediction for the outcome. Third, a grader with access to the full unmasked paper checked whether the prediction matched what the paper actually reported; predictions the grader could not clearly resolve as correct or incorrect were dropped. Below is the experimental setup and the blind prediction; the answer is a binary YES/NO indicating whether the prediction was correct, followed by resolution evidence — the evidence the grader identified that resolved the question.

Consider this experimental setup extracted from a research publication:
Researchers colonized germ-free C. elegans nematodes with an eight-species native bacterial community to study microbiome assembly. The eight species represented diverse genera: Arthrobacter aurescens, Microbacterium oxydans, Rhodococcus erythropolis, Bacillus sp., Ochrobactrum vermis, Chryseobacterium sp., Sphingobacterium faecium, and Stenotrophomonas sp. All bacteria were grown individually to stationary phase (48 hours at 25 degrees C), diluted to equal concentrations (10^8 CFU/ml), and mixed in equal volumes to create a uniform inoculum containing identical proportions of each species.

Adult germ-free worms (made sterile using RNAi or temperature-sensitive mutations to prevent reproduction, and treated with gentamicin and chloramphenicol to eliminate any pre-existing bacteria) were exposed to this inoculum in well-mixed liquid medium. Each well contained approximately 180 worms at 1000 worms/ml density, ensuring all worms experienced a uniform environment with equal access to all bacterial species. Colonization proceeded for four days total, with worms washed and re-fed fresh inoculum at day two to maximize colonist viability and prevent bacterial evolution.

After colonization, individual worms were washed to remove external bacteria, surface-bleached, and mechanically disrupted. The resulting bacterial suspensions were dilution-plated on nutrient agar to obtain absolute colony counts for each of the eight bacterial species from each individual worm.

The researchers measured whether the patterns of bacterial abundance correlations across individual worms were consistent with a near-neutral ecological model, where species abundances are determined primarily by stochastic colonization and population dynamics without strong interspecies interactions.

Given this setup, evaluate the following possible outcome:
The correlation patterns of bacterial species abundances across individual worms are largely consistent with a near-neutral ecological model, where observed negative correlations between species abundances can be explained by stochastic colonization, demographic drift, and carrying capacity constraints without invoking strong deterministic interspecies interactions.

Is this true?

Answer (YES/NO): NO